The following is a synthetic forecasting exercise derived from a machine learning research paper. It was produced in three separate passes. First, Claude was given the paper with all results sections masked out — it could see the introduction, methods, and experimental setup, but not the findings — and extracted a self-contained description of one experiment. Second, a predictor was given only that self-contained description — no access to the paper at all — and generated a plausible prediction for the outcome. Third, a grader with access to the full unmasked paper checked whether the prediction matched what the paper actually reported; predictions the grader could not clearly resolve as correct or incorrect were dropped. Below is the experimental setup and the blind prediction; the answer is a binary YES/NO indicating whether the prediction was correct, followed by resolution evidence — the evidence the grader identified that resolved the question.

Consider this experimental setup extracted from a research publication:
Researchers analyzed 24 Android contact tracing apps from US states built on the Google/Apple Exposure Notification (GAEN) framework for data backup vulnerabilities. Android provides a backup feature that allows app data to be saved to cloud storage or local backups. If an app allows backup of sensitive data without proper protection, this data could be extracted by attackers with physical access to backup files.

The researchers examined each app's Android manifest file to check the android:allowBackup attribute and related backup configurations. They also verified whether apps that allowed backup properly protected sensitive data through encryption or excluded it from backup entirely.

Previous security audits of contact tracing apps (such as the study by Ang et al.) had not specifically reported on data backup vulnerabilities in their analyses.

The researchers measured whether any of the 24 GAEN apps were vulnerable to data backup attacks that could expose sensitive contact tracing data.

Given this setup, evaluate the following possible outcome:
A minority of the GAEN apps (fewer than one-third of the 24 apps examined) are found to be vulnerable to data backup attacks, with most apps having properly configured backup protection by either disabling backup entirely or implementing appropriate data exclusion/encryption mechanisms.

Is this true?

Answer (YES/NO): YES